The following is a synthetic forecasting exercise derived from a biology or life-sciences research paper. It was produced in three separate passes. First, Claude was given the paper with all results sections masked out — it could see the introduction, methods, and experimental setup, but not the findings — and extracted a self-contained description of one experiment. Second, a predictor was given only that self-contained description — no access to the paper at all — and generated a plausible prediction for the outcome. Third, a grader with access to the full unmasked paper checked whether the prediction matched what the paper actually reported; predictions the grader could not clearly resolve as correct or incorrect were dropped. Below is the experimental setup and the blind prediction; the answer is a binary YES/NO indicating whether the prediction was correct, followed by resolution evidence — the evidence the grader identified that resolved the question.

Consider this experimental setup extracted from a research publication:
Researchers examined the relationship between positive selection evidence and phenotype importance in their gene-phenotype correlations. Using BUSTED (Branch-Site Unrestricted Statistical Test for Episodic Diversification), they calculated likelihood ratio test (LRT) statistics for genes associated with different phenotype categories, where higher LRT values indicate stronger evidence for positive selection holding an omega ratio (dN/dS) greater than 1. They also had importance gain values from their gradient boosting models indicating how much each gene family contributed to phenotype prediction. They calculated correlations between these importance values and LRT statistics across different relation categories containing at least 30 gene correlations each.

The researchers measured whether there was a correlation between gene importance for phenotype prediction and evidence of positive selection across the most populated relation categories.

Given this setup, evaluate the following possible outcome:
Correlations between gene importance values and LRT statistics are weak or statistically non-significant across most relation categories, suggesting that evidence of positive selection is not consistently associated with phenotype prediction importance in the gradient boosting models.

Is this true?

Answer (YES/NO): NO